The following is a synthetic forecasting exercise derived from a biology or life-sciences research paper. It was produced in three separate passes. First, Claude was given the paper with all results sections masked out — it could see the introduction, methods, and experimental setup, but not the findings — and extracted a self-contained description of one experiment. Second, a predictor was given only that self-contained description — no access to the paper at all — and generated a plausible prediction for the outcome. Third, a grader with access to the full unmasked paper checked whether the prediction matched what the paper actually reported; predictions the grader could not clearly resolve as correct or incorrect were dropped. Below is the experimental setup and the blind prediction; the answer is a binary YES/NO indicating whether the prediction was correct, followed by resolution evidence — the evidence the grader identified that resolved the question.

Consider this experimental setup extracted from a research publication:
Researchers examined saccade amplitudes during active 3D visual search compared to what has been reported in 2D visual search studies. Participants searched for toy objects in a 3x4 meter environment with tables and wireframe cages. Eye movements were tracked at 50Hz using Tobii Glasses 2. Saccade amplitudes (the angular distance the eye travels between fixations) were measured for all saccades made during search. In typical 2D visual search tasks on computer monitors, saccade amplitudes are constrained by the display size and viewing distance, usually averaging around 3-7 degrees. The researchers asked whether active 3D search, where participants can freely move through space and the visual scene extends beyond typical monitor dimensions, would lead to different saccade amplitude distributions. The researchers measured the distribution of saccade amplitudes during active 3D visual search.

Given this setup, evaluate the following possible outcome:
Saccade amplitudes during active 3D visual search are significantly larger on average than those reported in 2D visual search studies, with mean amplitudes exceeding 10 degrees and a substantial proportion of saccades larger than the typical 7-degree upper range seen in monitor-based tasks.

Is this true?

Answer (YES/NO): YES